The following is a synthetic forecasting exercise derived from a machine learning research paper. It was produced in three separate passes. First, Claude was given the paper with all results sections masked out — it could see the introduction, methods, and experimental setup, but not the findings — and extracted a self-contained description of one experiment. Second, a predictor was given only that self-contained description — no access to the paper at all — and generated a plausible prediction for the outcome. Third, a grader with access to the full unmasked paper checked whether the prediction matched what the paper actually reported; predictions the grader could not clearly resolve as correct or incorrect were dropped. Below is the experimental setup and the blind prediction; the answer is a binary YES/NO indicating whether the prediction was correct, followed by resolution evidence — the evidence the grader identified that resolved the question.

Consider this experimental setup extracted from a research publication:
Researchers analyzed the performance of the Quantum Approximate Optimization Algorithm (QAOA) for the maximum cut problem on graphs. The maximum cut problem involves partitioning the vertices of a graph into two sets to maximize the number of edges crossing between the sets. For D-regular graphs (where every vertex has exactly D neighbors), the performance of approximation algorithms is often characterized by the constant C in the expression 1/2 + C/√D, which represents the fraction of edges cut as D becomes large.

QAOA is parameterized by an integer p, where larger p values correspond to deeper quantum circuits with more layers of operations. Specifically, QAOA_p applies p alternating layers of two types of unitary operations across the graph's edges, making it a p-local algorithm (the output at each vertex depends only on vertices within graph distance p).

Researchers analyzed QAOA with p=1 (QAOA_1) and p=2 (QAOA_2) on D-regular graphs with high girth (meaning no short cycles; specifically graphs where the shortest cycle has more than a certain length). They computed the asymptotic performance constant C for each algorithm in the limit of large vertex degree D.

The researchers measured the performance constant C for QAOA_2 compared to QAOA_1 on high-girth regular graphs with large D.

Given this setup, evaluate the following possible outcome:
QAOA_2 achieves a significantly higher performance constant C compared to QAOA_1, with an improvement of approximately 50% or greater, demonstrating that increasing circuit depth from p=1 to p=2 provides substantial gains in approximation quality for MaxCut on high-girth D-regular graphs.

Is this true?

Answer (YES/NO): NO